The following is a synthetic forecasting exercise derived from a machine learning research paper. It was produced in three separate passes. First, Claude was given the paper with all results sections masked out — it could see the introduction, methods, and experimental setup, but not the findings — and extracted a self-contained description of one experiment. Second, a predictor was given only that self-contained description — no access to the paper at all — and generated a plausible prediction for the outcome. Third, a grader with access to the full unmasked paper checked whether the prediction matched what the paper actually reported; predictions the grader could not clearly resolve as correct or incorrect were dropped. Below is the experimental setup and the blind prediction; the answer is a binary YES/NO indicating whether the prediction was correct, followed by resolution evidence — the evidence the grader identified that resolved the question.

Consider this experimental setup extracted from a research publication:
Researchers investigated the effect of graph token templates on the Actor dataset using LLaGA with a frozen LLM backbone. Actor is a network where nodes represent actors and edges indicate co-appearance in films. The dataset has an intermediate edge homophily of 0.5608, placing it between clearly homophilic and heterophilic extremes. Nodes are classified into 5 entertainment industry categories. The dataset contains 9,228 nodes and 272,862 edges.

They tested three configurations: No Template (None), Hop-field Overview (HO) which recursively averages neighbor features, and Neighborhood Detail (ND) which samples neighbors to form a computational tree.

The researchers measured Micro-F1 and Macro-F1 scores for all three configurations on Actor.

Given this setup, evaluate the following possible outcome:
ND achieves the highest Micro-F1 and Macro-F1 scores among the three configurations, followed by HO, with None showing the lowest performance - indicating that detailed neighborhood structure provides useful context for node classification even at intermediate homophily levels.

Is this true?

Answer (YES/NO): YES